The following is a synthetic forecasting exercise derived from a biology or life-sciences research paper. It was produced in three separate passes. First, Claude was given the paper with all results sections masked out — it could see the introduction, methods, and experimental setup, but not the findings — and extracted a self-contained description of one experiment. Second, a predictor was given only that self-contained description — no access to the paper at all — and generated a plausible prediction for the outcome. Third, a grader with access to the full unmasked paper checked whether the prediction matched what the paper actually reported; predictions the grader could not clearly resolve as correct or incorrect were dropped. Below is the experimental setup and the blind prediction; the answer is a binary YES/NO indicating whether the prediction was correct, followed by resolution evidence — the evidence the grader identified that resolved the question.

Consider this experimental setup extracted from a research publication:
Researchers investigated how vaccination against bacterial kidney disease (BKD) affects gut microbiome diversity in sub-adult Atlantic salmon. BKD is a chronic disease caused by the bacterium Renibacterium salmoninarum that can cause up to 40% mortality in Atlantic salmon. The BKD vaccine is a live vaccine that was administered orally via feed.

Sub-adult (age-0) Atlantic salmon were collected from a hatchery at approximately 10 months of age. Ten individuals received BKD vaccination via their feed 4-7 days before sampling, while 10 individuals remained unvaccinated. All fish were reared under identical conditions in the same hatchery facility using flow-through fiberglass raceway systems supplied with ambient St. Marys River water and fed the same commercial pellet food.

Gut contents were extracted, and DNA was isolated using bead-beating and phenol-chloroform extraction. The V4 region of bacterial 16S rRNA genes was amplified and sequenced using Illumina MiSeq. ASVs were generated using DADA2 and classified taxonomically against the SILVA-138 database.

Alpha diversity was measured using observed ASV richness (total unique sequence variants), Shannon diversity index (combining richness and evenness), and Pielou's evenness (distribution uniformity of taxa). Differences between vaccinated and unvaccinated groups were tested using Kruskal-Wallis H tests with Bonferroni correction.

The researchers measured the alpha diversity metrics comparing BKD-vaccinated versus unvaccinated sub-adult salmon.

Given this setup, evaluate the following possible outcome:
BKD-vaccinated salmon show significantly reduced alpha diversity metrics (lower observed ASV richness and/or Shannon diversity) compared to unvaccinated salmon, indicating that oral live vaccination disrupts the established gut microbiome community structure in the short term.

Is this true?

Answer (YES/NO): YES